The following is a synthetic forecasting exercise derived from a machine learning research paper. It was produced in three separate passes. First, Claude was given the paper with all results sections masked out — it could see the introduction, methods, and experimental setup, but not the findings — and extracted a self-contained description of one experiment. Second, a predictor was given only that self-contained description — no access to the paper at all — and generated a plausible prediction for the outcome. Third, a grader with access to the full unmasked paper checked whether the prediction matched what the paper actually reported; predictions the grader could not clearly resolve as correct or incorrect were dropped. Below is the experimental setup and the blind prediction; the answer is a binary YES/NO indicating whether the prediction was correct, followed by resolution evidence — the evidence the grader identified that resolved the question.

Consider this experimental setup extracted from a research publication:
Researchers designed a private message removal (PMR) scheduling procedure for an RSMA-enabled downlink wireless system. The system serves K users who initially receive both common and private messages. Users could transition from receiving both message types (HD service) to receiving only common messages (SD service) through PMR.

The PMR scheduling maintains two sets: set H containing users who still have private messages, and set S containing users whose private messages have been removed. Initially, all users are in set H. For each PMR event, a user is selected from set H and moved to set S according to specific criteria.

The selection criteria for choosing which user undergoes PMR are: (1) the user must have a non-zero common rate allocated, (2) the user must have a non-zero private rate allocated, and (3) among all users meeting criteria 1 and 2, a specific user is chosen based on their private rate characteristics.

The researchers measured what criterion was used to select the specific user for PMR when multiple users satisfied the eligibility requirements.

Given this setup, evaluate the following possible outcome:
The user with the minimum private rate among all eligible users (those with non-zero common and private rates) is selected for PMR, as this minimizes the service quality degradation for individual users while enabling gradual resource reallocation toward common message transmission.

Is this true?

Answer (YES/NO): YES